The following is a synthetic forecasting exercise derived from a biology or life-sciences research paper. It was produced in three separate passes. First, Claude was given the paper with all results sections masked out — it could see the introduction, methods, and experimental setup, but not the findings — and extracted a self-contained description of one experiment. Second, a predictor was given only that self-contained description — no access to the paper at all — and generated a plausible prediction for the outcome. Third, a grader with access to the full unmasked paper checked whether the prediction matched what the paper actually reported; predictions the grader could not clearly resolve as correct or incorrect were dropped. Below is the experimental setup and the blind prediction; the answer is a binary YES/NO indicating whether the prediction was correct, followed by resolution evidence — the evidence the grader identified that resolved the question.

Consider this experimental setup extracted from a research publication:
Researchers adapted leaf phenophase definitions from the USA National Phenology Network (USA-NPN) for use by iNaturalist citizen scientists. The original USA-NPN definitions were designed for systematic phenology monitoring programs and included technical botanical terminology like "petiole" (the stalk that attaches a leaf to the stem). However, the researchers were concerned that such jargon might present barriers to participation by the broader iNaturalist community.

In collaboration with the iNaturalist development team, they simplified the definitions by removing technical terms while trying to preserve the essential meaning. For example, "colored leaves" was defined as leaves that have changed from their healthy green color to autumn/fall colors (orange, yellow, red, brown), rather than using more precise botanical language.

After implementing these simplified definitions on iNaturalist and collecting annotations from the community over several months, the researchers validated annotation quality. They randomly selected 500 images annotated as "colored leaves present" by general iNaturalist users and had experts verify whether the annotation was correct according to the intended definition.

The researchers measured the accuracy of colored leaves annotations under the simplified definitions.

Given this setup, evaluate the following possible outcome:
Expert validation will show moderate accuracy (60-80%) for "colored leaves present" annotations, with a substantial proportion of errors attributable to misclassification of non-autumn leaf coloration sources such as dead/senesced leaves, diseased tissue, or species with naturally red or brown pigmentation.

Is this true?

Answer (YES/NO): NO